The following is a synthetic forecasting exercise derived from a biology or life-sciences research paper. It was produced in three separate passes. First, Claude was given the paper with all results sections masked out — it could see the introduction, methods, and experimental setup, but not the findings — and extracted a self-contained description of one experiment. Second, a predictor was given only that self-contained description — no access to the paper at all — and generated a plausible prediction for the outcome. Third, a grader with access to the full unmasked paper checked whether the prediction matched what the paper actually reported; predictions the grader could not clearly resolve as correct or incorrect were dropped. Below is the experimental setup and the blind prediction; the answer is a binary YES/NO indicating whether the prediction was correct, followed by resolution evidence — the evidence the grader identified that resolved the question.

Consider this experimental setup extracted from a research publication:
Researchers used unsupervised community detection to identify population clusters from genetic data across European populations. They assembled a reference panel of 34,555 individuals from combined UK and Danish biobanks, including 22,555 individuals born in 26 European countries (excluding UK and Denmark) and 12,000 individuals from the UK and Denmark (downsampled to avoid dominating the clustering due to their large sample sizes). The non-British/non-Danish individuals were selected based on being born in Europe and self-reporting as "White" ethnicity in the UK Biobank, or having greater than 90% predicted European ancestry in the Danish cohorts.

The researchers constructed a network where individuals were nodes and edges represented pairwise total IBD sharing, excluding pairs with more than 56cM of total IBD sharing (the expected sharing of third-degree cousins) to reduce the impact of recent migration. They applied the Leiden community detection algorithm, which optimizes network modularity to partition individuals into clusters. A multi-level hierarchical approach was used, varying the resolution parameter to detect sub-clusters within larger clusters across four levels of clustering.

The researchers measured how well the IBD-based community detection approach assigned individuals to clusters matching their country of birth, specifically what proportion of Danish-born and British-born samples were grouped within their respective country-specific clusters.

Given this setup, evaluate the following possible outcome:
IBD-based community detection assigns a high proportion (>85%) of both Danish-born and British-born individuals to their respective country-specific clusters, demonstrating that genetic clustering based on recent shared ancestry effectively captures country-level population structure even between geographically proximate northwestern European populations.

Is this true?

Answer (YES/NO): YES